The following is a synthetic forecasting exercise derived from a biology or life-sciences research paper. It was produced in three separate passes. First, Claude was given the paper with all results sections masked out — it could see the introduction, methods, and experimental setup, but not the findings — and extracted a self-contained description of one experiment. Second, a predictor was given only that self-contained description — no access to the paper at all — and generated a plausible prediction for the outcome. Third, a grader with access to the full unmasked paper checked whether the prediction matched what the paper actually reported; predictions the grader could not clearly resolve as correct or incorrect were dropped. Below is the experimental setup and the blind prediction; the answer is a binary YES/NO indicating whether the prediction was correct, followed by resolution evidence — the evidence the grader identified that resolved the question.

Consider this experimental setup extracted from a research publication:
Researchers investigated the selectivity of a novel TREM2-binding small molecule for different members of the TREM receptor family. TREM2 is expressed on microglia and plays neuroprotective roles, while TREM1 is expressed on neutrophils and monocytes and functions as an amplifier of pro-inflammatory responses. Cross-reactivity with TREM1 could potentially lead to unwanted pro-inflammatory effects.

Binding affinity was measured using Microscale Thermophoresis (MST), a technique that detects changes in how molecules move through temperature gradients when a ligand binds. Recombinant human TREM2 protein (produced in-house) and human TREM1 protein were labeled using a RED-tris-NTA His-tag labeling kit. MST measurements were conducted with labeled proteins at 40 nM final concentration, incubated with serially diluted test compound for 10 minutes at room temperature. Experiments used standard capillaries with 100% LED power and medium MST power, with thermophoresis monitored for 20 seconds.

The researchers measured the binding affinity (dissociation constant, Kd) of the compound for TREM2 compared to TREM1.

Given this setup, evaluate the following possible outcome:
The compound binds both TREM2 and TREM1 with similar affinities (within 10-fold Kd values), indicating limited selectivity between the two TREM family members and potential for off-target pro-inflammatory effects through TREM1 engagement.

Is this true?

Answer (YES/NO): NO